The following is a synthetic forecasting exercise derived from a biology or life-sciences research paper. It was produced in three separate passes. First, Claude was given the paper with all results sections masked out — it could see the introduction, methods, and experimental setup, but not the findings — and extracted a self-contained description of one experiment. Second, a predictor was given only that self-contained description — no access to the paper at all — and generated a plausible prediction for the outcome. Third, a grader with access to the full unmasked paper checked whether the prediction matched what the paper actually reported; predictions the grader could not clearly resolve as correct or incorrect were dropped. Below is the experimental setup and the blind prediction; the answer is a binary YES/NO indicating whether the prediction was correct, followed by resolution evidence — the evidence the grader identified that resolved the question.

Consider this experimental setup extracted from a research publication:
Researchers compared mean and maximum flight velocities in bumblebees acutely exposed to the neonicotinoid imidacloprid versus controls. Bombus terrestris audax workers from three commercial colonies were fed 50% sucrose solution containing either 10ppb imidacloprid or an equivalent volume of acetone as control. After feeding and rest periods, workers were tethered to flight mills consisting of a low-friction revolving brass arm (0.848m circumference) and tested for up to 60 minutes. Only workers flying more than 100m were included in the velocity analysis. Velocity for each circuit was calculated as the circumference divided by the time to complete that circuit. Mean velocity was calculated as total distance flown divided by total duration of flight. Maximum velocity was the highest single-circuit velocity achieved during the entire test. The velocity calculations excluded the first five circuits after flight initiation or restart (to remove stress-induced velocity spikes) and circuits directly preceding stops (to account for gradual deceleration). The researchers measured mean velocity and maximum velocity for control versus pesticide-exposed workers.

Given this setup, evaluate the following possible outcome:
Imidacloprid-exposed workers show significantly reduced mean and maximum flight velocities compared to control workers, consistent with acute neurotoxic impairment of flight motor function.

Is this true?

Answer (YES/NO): NO